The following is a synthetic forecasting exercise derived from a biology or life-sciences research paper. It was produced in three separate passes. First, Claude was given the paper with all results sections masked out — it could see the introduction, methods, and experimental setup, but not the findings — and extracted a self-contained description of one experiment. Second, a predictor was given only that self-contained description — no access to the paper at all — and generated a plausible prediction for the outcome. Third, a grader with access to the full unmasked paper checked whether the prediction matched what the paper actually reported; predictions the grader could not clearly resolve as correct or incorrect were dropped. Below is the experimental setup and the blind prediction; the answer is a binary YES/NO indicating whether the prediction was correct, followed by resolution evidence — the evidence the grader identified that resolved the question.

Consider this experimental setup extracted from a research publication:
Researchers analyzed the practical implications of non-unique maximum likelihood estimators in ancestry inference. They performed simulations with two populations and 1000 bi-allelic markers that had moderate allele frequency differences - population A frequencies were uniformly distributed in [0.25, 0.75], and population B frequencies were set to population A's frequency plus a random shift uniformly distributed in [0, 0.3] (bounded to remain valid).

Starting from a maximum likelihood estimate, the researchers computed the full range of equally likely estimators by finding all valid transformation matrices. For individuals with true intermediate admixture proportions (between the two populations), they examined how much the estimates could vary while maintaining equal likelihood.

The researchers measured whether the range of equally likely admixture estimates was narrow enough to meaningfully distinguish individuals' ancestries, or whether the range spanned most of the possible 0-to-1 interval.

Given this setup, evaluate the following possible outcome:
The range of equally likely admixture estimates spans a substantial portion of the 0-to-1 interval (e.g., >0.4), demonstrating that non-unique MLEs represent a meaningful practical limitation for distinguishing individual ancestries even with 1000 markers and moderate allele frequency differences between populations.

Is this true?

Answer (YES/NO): YES